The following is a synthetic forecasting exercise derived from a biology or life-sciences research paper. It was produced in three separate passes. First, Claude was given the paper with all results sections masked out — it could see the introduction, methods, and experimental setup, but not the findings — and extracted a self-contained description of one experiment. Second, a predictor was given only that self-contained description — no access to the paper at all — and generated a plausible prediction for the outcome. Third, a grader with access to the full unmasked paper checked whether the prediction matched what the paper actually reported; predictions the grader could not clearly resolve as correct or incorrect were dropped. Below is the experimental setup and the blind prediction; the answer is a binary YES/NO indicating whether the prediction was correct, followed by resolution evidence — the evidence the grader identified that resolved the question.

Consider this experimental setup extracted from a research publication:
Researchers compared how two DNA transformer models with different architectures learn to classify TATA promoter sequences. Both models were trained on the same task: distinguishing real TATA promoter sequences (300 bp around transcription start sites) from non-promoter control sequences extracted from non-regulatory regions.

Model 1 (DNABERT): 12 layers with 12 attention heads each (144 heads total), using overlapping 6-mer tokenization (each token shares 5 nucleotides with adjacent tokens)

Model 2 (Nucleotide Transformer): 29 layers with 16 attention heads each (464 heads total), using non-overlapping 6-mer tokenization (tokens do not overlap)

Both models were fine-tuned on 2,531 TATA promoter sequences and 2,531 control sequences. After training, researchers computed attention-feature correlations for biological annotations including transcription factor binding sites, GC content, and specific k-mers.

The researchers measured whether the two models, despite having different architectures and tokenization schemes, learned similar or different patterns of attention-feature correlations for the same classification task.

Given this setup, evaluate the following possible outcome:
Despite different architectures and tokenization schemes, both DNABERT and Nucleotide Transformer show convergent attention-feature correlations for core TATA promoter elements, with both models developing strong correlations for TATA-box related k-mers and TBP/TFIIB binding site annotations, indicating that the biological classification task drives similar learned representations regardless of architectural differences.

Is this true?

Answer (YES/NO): NO